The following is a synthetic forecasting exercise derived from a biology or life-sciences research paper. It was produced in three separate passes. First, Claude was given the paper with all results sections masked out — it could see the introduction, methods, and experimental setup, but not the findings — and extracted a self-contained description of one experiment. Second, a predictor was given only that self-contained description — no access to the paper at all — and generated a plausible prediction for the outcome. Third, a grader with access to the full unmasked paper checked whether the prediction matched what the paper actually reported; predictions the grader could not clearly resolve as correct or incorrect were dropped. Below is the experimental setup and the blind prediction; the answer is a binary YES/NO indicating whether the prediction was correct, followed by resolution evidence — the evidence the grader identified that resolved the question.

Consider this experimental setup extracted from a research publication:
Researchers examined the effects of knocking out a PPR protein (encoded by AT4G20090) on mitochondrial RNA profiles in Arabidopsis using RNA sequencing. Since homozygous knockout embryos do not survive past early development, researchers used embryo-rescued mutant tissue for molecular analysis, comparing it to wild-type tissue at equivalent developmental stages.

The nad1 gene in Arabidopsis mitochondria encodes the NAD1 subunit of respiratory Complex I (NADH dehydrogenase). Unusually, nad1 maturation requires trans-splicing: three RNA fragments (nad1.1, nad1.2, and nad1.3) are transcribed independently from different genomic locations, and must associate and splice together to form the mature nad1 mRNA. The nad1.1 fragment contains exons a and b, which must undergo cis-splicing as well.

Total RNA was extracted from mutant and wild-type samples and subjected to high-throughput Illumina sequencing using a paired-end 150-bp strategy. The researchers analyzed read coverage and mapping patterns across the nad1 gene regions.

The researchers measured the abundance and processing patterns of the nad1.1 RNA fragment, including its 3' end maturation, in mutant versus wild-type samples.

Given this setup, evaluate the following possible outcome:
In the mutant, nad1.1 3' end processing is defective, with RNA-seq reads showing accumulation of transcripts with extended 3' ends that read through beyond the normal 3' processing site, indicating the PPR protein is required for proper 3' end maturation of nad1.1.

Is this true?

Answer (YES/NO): NO